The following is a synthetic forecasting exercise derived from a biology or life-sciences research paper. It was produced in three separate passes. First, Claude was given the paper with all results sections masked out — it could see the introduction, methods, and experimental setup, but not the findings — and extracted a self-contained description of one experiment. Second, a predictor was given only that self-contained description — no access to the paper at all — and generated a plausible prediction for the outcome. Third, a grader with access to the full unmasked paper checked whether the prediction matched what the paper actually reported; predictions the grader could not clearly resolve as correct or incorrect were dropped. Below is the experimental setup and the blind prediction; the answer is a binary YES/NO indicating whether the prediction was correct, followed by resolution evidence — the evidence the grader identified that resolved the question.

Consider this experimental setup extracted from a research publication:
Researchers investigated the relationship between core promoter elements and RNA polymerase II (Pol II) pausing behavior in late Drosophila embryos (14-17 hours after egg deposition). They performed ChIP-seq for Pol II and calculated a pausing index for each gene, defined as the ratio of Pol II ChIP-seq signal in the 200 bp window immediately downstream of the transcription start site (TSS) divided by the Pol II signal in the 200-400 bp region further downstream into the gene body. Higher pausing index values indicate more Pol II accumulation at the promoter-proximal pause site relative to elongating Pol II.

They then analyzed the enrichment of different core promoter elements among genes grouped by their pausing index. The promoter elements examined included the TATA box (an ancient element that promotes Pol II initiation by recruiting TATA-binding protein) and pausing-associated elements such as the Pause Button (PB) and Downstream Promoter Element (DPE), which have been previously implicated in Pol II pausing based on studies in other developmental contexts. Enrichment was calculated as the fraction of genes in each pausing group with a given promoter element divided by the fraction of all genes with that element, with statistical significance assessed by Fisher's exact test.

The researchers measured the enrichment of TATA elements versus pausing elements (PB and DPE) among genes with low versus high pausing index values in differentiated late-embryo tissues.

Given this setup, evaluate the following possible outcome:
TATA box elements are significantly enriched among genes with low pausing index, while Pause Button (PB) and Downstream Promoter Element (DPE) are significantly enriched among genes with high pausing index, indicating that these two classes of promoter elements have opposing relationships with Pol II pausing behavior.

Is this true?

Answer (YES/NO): YES